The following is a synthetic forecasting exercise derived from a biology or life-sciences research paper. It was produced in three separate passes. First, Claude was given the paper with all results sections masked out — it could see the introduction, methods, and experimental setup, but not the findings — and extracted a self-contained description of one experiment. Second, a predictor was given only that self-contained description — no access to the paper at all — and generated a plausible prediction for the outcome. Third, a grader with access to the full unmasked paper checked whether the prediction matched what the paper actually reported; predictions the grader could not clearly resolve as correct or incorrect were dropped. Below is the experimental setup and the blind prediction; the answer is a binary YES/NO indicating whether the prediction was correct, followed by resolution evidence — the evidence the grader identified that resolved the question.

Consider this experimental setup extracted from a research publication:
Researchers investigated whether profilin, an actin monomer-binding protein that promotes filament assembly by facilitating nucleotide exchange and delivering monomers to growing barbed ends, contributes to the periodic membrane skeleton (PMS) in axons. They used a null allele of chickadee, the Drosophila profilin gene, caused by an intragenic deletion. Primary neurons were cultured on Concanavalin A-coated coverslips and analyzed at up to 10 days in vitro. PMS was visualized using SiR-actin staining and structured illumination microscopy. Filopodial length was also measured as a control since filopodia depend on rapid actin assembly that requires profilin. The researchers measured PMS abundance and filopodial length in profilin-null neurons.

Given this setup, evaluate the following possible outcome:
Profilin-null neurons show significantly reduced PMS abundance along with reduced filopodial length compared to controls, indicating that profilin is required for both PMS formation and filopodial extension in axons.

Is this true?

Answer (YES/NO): NO